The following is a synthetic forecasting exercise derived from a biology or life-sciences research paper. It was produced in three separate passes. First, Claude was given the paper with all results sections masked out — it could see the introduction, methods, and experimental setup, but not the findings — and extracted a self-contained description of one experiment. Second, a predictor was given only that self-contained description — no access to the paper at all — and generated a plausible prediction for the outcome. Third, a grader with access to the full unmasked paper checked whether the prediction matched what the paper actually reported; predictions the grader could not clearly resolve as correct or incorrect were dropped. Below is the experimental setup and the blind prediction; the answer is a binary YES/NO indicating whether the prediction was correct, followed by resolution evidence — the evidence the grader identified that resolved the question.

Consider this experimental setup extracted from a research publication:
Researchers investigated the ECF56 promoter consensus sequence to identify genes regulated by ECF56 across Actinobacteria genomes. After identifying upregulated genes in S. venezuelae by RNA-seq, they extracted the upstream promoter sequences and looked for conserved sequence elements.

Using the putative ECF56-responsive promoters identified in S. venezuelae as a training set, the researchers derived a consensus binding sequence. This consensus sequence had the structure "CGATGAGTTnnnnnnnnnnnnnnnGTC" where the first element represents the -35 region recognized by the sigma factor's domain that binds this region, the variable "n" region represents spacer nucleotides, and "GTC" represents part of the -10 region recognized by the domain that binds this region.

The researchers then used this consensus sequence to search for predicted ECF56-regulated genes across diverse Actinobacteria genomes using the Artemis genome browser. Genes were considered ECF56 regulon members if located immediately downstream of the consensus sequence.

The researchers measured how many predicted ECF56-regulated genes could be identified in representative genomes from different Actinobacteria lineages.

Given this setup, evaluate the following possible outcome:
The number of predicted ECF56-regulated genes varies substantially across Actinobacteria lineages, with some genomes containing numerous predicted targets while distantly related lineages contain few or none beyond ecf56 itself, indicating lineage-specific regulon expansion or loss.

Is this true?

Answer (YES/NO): YES